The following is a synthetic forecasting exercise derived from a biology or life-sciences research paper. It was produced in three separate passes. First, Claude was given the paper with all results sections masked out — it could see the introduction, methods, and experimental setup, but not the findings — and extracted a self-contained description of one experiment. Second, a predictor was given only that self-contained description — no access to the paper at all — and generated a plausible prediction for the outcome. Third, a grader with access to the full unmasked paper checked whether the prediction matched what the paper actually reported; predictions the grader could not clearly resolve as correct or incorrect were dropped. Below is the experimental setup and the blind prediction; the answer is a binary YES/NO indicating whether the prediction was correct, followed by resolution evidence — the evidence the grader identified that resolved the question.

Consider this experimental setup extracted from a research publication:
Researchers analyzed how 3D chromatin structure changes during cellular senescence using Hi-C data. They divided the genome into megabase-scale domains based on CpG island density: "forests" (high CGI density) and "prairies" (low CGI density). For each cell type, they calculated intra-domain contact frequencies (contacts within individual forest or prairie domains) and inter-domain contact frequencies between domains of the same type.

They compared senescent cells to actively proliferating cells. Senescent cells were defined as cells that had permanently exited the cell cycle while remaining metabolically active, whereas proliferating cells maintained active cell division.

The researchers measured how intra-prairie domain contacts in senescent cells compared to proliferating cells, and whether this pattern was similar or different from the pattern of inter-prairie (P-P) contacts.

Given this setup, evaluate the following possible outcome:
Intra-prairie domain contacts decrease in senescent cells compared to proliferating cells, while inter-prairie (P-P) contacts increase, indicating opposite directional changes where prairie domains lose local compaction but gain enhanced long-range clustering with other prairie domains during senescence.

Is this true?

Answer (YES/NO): YES